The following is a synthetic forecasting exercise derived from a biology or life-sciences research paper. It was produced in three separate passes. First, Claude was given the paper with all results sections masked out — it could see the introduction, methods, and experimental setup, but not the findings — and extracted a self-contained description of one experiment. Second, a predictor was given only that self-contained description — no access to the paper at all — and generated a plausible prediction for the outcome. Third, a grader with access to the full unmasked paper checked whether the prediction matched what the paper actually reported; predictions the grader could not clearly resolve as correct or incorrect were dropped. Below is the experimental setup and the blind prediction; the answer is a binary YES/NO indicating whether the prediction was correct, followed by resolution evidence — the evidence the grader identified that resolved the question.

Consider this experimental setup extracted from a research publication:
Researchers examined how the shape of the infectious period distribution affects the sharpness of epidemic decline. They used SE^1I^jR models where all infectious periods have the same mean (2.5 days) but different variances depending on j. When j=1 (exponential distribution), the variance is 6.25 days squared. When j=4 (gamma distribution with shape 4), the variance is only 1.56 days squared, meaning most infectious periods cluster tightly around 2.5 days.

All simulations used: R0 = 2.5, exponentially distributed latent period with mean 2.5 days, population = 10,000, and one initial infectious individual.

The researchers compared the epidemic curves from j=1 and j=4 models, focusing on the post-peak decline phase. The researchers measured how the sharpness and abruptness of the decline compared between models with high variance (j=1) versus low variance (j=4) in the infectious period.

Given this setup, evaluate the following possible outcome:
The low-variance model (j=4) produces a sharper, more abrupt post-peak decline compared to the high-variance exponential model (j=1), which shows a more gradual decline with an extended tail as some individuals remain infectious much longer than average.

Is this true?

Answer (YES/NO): YES